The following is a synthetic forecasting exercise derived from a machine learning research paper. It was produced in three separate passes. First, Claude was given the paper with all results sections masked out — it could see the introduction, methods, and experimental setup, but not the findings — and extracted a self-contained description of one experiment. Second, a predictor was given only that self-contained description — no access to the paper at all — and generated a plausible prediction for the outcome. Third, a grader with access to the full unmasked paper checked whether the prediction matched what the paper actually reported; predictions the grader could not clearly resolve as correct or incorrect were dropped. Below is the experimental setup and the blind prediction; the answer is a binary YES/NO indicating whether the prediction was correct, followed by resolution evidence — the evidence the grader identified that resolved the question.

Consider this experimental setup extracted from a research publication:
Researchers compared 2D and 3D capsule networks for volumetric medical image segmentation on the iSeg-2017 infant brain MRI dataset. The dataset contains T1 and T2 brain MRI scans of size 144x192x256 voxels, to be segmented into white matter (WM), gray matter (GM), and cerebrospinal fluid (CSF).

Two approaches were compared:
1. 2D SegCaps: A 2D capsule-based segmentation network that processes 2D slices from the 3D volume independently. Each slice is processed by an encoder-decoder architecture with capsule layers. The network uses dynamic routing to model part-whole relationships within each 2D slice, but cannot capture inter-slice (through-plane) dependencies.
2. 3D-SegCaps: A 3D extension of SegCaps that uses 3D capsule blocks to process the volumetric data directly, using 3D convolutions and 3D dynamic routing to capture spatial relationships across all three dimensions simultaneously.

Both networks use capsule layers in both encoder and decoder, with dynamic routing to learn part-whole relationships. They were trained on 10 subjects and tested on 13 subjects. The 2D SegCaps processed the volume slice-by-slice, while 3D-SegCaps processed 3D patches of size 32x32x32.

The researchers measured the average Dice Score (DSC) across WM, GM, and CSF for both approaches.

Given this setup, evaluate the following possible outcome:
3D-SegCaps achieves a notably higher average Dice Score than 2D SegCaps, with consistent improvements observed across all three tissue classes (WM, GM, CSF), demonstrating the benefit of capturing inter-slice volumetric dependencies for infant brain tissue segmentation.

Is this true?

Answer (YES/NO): YES